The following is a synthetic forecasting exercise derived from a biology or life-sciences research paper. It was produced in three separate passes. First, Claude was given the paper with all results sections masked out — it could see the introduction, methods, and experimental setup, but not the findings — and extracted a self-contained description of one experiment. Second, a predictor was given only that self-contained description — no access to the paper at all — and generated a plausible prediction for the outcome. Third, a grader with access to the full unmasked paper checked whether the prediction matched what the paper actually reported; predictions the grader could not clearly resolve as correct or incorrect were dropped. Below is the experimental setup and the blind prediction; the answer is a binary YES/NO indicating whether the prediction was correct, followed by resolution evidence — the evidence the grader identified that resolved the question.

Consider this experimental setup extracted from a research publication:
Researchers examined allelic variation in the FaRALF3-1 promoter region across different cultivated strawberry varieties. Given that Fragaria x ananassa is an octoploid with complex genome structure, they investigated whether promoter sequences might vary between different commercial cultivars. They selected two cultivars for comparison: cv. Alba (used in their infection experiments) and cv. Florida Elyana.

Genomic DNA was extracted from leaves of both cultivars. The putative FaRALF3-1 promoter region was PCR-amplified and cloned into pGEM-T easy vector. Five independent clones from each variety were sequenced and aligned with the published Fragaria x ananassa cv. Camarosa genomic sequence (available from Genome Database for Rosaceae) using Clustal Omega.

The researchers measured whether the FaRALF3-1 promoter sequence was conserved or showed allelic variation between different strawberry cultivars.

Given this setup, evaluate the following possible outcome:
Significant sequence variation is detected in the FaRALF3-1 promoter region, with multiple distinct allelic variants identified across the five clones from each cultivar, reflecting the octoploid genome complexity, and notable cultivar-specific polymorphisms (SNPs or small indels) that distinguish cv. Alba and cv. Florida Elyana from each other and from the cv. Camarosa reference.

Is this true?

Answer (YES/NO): NO